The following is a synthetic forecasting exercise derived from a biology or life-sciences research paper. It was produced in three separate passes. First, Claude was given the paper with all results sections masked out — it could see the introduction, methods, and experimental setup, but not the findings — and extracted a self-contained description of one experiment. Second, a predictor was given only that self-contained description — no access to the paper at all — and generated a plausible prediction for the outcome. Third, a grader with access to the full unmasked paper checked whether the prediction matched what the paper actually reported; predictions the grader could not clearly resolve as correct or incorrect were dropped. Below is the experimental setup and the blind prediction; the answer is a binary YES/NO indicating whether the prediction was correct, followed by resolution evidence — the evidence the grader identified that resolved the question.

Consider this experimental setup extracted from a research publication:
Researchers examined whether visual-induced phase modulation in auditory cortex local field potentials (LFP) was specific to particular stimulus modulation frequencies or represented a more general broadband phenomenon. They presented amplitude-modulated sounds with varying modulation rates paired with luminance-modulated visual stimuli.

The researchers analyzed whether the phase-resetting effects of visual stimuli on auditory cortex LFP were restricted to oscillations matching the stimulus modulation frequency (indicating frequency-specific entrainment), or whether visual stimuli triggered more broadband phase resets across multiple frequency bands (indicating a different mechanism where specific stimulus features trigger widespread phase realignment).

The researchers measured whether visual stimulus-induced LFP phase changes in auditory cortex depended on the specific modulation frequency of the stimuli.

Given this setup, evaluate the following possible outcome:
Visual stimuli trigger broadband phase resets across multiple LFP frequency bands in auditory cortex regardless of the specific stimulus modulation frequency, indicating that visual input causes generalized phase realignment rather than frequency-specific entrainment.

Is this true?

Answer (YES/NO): YES